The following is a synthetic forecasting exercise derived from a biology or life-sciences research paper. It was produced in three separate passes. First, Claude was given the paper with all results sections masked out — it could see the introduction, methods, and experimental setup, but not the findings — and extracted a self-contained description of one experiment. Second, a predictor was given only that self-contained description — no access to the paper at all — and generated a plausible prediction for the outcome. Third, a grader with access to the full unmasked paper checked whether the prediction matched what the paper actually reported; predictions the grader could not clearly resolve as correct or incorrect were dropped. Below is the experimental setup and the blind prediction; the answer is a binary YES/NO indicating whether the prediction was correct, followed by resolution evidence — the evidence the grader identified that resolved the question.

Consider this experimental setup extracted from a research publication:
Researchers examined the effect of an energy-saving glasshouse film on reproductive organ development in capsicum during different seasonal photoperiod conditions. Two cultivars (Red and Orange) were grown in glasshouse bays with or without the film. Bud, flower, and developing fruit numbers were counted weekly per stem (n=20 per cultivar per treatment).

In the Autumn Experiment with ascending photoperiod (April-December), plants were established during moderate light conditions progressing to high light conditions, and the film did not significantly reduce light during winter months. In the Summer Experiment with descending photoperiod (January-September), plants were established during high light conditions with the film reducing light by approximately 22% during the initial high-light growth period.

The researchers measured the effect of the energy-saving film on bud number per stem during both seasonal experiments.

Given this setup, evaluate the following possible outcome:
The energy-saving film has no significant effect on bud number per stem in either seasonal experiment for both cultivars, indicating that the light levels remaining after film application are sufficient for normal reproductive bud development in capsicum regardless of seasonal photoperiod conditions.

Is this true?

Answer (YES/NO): NO